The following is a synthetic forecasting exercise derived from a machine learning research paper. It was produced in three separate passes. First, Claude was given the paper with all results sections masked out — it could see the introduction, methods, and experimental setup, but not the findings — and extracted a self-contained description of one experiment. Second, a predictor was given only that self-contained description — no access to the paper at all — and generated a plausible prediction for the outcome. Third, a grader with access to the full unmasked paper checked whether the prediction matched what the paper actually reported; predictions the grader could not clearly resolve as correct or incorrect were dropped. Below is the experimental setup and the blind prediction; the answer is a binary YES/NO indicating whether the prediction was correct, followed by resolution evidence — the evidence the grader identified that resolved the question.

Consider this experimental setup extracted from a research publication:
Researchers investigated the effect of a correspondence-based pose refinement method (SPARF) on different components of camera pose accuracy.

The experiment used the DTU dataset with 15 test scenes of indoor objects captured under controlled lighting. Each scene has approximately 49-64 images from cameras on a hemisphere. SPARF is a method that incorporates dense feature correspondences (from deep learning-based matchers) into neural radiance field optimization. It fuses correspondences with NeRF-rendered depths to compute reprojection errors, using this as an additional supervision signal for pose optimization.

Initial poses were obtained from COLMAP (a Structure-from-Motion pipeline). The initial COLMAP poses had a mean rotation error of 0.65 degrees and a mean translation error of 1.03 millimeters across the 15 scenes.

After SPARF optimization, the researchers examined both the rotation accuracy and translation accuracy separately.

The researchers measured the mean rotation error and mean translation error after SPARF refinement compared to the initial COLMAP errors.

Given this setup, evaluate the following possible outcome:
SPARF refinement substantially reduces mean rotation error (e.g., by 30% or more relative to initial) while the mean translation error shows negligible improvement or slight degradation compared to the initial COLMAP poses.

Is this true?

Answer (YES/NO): NO